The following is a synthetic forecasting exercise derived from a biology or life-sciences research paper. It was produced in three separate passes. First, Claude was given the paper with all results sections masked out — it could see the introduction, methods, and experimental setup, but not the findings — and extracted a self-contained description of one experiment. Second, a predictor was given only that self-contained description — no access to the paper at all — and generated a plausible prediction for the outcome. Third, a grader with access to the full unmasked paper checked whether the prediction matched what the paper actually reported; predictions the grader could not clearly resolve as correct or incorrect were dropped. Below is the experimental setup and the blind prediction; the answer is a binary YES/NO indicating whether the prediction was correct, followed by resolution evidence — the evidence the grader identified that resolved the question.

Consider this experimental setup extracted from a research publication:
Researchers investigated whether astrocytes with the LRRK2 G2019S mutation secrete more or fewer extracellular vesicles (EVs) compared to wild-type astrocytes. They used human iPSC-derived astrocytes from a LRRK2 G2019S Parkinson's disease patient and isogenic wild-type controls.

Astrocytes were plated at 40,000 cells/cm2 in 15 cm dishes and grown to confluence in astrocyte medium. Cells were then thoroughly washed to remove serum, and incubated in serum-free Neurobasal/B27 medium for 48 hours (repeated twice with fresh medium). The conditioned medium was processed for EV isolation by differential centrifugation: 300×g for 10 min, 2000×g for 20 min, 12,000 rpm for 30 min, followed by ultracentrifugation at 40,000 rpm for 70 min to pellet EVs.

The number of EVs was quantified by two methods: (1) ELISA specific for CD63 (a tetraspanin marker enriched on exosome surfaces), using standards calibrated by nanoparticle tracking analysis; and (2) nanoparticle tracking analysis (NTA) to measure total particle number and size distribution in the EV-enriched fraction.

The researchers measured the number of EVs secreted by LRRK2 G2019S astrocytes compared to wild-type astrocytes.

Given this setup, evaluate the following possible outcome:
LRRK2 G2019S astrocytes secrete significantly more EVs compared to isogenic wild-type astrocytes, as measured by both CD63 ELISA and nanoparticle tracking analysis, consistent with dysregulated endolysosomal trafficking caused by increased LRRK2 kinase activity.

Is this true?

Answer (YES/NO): NO